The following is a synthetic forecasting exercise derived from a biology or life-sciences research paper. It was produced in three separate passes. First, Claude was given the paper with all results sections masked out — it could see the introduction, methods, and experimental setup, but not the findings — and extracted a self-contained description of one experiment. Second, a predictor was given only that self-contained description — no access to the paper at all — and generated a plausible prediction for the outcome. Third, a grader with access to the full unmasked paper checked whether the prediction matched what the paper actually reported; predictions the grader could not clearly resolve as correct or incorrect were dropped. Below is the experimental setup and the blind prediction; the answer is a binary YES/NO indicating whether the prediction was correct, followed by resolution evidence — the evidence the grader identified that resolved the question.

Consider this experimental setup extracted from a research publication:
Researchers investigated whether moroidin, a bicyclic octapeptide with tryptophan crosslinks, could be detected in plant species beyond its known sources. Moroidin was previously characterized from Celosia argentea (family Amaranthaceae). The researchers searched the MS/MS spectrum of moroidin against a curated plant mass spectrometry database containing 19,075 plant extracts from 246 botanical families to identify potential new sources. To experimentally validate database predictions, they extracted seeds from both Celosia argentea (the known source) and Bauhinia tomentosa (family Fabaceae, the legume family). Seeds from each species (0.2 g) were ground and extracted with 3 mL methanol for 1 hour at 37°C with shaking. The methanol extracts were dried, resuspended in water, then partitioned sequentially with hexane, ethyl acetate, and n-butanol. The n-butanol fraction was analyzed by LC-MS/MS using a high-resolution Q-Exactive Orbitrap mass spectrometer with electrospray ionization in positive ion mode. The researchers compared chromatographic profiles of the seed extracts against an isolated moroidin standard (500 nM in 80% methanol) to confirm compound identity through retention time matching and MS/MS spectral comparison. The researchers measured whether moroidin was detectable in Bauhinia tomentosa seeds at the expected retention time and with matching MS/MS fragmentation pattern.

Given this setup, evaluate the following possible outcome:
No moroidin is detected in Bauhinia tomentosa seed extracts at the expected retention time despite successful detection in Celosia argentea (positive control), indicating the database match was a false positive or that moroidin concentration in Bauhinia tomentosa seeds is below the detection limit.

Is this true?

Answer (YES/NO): NO